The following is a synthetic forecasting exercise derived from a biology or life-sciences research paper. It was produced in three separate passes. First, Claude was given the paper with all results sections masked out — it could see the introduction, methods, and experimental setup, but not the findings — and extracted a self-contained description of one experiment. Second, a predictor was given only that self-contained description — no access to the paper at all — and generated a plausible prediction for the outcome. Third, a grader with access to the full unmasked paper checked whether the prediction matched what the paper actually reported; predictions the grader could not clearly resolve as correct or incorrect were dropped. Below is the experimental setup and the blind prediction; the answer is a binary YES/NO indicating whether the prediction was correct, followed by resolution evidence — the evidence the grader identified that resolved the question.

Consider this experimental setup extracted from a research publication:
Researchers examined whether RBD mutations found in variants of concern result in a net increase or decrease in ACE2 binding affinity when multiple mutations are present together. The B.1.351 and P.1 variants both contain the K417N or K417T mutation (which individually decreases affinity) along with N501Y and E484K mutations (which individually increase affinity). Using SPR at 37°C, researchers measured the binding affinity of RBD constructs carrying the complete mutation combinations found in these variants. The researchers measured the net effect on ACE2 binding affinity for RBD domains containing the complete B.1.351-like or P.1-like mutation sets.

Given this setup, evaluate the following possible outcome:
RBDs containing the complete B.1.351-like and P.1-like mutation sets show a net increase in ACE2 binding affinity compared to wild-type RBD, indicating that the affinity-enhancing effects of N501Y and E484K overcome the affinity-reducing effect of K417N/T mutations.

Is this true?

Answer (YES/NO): YES